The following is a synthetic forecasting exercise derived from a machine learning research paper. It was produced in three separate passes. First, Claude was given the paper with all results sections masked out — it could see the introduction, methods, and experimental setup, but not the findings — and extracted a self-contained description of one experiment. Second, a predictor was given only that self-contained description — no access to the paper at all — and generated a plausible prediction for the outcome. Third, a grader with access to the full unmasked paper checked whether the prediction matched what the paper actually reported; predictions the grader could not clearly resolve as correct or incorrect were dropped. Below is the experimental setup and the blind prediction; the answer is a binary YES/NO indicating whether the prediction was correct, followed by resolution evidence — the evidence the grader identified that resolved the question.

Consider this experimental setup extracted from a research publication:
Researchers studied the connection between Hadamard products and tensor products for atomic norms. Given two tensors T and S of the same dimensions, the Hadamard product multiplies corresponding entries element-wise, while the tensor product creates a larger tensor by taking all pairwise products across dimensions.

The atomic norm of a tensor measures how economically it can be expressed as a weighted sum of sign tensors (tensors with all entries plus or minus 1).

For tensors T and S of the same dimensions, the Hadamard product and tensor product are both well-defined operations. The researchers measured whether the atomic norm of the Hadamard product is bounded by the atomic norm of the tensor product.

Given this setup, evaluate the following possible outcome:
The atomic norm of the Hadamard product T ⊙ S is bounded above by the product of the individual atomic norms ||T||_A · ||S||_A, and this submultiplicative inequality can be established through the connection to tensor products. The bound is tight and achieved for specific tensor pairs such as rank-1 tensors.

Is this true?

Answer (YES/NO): NO